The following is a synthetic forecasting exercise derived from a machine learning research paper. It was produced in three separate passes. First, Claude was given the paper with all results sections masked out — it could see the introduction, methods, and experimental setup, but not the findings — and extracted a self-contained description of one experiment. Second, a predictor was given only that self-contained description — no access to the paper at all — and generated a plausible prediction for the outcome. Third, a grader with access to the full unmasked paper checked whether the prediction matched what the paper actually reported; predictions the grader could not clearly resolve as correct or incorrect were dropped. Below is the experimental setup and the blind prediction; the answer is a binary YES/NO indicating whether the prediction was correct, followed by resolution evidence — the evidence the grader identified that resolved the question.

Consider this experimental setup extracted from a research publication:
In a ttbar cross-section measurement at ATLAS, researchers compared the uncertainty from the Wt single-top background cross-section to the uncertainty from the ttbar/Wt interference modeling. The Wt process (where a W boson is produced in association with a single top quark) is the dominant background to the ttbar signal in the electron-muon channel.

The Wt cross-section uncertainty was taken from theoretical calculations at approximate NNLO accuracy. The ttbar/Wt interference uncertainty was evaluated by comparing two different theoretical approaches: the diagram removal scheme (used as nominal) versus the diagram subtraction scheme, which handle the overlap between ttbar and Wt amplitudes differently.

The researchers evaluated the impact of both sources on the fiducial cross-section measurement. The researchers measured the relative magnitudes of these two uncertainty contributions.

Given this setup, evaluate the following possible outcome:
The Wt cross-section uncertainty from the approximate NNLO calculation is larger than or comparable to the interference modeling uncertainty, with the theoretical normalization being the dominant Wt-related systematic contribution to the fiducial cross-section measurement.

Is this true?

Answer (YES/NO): YES